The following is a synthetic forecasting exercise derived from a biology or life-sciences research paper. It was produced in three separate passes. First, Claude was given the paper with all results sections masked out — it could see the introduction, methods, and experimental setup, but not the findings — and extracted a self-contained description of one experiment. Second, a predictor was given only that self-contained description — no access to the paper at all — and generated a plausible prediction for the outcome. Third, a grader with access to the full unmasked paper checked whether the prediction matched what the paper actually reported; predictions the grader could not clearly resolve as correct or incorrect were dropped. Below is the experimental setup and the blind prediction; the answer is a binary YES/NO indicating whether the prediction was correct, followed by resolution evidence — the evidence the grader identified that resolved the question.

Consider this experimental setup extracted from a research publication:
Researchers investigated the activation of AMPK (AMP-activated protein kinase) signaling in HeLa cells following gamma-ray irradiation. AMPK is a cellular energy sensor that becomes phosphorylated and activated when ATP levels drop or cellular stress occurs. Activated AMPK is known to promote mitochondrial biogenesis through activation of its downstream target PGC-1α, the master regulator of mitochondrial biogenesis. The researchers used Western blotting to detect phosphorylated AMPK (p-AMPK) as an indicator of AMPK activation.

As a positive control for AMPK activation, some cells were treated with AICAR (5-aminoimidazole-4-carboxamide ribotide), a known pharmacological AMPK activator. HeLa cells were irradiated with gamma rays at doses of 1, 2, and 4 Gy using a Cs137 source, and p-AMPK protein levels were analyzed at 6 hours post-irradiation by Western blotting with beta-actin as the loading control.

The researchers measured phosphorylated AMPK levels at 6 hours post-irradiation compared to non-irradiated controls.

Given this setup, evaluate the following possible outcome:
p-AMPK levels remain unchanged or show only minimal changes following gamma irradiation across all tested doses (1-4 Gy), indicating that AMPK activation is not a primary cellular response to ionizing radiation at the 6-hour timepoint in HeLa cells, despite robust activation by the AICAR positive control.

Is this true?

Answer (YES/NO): NO